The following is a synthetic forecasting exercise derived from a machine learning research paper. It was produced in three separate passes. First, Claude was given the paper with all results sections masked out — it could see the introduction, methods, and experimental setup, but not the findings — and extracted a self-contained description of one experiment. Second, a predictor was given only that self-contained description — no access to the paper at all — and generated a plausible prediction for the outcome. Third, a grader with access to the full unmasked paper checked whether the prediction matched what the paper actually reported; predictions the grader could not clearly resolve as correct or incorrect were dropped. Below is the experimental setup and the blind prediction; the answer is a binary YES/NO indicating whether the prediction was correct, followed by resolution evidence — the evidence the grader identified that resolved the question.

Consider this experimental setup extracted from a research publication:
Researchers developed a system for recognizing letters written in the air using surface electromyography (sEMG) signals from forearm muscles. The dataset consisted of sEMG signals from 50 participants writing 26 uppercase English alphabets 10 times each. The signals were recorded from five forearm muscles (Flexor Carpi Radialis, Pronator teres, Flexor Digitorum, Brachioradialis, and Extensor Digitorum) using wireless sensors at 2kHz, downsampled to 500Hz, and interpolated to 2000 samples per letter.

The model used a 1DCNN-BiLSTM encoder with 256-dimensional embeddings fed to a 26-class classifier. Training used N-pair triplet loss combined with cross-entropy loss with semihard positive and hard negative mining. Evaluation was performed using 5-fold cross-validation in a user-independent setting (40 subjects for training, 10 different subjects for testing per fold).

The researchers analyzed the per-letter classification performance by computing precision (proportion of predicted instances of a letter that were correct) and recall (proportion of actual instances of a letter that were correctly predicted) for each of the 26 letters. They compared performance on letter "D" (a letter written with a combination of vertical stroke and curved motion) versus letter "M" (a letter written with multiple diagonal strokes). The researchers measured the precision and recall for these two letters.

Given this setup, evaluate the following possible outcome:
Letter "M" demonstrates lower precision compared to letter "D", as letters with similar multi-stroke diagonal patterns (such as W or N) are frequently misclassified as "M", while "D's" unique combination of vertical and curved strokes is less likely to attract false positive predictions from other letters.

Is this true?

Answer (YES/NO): NO